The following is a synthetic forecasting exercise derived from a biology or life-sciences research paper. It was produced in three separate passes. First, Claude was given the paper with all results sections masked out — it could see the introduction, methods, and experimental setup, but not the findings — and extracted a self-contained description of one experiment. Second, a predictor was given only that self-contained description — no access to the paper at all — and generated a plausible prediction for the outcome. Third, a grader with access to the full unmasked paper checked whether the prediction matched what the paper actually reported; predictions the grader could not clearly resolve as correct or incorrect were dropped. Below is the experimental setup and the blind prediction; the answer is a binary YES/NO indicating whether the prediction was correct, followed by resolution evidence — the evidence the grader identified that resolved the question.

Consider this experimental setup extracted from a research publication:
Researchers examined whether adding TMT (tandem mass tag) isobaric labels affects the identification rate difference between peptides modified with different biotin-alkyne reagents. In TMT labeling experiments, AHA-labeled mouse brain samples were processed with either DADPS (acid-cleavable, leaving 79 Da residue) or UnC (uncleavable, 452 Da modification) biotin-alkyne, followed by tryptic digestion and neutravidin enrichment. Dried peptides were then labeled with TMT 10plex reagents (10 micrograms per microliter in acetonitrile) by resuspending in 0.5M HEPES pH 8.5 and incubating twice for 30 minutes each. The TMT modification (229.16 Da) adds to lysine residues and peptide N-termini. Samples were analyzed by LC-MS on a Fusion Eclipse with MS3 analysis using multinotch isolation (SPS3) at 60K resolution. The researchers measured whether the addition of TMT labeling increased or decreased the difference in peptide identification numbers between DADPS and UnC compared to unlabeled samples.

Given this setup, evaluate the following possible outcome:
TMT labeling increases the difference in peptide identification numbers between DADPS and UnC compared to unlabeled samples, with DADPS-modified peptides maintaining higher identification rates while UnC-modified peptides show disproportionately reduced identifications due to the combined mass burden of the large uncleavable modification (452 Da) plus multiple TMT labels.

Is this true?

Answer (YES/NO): YES